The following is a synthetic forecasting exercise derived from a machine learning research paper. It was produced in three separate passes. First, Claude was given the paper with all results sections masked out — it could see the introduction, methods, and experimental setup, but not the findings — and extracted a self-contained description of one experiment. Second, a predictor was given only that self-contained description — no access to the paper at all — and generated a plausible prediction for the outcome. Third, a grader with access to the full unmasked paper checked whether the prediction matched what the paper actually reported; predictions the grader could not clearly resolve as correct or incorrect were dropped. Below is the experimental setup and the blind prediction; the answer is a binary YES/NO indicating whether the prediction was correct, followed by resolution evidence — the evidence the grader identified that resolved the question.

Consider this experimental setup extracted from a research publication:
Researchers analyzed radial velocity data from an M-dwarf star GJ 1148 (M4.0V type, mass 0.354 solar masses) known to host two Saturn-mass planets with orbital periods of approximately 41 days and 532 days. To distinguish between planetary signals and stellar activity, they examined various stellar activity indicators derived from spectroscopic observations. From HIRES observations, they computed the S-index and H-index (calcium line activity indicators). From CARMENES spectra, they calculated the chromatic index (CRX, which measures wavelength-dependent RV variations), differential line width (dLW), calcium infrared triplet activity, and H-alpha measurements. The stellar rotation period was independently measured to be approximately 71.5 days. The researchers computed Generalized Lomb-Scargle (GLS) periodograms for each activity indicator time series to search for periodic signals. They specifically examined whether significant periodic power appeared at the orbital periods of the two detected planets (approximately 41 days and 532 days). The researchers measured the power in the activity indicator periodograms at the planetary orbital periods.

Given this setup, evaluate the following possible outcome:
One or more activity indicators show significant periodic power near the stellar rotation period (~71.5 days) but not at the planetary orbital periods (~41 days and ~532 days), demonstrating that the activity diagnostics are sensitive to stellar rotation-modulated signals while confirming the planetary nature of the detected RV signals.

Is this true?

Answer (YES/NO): NO